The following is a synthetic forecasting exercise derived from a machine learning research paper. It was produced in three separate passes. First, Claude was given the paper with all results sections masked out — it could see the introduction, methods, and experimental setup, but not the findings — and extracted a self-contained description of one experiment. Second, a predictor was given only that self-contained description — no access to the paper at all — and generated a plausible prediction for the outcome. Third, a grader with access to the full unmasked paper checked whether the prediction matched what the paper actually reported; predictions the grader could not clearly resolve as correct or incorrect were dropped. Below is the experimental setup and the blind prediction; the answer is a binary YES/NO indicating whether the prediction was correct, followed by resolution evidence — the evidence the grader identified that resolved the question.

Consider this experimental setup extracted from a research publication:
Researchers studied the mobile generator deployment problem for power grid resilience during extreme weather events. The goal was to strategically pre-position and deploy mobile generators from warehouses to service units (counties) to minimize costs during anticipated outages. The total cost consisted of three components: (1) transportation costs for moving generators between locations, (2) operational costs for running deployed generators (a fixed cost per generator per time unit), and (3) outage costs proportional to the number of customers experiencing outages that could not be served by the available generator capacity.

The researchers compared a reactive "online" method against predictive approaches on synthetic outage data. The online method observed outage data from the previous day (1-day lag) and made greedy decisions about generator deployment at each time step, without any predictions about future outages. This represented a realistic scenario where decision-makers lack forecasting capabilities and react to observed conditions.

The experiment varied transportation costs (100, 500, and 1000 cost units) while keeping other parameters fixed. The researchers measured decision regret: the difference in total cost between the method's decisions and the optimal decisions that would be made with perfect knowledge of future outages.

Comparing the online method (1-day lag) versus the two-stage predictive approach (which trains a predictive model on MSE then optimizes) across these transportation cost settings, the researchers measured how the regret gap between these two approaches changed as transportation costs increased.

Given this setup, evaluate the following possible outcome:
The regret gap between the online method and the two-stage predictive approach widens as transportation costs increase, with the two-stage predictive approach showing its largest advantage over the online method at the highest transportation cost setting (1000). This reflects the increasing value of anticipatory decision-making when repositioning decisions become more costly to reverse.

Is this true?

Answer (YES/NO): YES